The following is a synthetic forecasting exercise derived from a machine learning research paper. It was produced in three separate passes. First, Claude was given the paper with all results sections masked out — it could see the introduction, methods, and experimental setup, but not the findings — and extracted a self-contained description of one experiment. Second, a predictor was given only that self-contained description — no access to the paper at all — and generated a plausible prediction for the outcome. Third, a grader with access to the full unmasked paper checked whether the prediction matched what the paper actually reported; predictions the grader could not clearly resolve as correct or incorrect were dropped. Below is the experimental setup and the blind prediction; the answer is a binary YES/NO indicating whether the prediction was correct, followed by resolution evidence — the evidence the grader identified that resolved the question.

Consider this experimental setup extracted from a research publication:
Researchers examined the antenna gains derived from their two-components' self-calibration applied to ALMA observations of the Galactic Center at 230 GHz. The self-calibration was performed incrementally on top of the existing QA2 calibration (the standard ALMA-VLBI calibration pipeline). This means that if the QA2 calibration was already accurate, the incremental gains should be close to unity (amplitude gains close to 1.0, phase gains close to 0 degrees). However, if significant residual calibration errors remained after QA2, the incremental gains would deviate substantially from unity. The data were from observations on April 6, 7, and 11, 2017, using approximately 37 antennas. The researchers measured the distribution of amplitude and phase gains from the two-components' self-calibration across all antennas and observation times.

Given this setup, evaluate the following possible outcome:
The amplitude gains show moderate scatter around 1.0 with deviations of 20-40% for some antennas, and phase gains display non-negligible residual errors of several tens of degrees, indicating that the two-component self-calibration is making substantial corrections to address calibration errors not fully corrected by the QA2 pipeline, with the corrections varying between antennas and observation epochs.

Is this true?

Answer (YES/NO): NO